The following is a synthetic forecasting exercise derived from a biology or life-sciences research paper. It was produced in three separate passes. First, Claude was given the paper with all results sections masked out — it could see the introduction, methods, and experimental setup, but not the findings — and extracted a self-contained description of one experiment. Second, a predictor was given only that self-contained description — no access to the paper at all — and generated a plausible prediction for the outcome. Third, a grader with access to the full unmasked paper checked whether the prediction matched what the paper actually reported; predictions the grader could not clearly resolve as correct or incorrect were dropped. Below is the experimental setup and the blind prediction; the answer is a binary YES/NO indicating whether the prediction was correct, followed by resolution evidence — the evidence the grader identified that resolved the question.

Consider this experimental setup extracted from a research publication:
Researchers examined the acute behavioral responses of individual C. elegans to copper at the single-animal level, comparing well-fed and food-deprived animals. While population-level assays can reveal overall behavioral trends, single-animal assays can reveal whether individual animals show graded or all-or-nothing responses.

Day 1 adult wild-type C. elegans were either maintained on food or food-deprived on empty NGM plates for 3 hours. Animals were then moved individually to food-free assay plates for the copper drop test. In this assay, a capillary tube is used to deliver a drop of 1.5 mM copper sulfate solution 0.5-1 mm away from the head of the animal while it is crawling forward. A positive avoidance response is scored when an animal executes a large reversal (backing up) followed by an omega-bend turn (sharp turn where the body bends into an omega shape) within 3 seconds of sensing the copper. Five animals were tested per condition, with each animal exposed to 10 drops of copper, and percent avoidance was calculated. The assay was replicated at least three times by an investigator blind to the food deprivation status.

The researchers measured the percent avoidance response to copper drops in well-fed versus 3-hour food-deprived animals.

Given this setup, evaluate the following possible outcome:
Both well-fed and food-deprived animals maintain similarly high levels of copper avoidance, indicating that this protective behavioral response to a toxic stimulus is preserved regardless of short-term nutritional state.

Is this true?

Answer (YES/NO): NO